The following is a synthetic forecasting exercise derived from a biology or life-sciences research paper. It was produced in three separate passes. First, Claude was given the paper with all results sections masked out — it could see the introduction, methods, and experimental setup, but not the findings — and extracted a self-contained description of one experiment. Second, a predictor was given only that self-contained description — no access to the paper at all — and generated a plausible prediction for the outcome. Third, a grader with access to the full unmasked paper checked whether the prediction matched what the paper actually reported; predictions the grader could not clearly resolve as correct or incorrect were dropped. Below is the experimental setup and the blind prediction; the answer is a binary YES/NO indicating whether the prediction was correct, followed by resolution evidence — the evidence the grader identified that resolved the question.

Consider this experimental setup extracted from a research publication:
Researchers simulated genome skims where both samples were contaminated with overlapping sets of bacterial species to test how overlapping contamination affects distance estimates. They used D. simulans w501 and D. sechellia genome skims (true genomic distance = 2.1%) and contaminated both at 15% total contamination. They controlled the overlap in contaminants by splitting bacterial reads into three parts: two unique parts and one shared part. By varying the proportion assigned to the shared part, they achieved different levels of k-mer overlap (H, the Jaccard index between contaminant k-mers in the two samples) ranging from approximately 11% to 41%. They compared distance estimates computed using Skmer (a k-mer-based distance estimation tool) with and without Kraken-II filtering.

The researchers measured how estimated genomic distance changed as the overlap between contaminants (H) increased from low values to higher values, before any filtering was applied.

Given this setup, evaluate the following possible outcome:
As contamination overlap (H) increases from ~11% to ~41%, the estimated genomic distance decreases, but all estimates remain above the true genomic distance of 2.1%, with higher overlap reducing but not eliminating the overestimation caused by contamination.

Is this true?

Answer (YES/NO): NO